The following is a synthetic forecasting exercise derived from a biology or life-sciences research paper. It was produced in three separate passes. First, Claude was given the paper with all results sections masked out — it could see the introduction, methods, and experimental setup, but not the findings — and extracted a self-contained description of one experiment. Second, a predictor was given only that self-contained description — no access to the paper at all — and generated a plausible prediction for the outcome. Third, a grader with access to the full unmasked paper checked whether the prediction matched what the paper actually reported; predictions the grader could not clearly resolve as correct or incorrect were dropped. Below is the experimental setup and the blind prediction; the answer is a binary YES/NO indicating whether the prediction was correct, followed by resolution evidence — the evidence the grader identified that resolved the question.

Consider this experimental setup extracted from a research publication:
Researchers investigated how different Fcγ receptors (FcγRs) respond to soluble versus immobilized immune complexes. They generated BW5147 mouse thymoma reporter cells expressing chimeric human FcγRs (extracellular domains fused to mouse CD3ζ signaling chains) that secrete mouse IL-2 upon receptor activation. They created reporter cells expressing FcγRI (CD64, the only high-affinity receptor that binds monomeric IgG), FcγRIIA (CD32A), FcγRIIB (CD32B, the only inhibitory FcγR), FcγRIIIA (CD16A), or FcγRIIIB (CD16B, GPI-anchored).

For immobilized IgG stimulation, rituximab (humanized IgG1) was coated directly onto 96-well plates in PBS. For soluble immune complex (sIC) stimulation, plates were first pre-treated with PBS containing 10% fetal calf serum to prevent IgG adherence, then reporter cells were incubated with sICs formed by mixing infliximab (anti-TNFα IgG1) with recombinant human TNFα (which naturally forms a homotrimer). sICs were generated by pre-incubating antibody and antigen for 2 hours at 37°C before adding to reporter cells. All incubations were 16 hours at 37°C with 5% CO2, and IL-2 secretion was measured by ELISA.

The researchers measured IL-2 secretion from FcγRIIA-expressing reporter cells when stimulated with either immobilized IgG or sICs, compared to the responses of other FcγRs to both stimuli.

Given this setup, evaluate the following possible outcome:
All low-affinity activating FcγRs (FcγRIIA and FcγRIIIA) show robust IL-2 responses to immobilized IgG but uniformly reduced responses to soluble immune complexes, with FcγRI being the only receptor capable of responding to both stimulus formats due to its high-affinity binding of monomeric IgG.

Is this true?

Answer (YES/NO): NO